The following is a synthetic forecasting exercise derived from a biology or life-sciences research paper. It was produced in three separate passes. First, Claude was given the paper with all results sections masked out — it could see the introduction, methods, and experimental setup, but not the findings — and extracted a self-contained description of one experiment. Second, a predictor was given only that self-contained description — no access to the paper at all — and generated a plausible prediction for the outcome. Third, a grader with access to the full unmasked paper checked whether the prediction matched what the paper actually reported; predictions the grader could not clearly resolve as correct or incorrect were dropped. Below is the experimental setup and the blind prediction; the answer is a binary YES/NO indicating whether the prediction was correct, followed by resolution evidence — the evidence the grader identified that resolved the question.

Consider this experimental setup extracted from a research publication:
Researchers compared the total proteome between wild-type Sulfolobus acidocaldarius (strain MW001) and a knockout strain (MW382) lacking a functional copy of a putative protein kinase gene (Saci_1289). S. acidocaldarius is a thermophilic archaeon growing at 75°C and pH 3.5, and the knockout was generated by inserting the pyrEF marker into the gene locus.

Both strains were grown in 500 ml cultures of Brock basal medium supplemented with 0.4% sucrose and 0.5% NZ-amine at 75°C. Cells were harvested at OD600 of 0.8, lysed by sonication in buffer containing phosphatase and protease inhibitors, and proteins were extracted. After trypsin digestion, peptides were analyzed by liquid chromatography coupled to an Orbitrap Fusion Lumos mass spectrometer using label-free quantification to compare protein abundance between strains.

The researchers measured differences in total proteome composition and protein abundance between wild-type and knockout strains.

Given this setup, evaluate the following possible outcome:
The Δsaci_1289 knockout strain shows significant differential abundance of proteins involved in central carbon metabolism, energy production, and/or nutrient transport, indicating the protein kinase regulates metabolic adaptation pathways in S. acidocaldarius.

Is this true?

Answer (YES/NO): YES